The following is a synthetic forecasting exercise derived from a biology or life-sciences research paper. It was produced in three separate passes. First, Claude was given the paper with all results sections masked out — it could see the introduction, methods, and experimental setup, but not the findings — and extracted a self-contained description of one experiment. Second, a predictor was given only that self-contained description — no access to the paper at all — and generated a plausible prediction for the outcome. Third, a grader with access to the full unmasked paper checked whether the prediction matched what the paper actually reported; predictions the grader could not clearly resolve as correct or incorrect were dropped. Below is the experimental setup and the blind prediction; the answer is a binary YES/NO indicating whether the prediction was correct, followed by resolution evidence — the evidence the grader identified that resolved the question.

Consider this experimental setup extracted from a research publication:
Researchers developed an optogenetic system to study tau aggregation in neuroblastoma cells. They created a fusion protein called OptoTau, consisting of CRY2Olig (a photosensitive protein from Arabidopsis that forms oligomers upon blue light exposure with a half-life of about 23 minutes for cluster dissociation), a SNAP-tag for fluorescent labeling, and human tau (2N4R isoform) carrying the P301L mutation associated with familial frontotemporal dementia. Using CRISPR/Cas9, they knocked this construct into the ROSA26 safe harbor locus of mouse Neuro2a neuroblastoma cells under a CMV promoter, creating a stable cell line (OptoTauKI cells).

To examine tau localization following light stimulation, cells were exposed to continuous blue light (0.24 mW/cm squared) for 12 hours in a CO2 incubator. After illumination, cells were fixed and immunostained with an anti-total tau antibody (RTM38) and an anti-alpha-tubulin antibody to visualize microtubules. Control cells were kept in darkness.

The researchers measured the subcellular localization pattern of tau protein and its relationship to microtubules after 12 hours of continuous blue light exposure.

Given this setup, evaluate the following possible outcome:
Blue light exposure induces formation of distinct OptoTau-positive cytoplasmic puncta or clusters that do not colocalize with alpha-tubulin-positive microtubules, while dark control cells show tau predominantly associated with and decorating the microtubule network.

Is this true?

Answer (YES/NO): NO